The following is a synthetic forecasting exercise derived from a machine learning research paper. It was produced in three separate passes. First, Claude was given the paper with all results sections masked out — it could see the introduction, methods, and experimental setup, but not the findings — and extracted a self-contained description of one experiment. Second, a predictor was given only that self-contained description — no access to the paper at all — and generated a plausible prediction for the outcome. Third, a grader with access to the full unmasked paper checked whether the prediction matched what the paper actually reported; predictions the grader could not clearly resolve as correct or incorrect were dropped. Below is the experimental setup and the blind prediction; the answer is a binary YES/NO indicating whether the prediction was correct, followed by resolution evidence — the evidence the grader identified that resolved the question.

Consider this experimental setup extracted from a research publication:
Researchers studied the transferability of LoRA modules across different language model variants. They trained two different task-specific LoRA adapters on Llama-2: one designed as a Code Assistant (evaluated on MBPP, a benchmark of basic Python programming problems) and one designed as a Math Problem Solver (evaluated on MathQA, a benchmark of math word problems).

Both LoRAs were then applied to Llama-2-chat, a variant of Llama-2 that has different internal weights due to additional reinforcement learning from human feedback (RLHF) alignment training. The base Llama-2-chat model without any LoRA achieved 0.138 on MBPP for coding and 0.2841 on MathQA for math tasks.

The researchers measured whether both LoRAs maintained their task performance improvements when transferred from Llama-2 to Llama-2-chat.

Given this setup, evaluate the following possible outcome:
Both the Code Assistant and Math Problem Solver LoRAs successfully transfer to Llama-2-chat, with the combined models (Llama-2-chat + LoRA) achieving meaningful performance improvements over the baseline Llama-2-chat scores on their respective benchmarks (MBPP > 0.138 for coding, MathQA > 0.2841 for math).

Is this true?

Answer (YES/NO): NO